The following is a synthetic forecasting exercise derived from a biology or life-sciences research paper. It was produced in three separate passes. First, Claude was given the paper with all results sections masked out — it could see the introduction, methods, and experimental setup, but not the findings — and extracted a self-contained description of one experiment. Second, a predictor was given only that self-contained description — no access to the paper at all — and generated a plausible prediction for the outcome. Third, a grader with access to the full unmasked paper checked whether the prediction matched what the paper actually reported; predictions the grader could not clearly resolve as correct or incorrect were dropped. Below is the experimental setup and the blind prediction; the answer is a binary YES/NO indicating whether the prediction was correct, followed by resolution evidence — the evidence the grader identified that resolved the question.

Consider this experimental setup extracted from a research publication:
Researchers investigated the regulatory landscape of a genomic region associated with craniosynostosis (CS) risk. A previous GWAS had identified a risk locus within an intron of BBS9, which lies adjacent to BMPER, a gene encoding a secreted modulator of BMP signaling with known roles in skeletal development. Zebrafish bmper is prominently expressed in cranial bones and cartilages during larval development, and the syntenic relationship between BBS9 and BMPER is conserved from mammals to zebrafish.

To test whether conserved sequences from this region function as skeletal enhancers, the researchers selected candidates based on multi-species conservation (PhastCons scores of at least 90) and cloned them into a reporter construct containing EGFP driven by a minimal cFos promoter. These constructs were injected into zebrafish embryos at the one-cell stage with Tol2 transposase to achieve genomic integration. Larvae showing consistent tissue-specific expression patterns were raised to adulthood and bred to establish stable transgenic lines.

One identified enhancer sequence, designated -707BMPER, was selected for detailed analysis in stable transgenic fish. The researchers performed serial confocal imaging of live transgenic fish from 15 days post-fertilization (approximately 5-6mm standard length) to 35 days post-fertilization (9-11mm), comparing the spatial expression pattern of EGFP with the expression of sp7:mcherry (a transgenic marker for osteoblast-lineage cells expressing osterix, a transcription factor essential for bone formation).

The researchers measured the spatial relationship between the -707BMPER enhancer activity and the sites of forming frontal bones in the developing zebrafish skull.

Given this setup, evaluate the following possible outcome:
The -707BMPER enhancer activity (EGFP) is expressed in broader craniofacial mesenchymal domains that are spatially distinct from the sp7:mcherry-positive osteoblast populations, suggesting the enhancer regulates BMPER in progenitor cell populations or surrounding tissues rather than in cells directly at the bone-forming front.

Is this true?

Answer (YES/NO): YES